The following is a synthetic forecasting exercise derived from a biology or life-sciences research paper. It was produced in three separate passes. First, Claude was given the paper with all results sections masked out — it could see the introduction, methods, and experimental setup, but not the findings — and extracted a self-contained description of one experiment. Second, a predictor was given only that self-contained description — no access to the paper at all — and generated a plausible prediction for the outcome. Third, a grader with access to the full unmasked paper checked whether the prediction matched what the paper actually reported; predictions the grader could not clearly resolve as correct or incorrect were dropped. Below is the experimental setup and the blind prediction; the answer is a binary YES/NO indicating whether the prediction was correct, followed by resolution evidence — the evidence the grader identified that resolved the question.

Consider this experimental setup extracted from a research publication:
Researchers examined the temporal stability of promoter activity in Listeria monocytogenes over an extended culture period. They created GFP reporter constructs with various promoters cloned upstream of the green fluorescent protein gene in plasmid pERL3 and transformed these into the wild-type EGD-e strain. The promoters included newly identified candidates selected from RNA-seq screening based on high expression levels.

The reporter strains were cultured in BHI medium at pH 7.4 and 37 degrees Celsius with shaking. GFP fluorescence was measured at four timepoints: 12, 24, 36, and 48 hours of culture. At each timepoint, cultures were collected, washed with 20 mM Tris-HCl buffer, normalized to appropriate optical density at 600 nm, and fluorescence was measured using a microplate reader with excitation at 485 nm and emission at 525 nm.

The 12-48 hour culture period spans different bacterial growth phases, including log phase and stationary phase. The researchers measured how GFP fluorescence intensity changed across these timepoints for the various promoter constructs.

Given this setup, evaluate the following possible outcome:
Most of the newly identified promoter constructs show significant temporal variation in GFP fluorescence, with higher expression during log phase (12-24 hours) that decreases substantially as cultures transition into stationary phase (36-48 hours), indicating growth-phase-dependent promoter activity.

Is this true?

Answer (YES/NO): NO